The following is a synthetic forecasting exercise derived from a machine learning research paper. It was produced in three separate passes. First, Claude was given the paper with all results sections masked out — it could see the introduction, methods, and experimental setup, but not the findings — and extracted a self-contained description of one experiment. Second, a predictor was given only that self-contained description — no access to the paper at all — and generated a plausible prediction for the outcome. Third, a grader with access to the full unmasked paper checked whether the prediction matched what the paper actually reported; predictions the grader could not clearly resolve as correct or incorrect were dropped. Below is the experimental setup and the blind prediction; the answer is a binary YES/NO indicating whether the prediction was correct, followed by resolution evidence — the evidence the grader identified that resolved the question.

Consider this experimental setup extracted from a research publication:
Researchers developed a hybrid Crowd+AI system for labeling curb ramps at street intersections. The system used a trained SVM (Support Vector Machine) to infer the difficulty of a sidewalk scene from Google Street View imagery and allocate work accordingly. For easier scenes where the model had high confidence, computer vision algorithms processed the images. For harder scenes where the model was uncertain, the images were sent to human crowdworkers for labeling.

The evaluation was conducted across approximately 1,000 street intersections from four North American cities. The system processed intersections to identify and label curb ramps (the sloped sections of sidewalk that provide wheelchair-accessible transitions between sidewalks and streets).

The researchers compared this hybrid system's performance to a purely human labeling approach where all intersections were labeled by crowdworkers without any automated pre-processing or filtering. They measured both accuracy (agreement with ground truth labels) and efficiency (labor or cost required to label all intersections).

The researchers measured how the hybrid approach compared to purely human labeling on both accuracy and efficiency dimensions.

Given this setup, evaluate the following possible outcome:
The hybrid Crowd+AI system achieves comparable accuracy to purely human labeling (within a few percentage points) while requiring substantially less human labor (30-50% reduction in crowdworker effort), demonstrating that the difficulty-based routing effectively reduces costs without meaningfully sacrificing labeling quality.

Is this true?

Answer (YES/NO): NO